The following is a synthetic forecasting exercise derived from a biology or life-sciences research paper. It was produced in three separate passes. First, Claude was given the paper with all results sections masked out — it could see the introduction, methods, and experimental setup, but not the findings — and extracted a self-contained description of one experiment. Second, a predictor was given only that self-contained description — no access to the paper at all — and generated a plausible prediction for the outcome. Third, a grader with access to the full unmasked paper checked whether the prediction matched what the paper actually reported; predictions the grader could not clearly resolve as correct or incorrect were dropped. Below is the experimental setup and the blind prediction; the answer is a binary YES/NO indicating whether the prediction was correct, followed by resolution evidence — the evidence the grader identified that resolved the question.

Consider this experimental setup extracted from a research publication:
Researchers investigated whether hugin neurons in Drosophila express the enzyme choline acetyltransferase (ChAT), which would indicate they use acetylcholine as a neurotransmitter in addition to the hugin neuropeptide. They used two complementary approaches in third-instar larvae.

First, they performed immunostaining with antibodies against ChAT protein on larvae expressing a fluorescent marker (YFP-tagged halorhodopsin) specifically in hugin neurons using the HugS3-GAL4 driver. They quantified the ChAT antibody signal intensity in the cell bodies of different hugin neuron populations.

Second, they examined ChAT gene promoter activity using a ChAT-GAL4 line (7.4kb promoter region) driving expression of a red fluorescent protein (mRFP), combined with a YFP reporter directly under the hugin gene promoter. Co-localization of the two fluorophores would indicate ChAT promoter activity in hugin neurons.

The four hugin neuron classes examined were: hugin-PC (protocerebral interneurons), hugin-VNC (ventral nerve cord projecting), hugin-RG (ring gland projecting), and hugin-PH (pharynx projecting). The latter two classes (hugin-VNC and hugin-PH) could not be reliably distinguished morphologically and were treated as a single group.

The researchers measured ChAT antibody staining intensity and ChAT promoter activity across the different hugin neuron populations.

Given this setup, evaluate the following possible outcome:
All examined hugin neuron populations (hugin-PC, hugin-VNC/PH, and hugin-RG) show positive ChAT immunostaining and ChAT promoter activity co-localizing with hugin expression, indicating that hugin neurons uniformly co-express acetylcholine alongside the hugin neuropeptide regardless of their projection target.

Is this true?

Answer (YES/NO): NO